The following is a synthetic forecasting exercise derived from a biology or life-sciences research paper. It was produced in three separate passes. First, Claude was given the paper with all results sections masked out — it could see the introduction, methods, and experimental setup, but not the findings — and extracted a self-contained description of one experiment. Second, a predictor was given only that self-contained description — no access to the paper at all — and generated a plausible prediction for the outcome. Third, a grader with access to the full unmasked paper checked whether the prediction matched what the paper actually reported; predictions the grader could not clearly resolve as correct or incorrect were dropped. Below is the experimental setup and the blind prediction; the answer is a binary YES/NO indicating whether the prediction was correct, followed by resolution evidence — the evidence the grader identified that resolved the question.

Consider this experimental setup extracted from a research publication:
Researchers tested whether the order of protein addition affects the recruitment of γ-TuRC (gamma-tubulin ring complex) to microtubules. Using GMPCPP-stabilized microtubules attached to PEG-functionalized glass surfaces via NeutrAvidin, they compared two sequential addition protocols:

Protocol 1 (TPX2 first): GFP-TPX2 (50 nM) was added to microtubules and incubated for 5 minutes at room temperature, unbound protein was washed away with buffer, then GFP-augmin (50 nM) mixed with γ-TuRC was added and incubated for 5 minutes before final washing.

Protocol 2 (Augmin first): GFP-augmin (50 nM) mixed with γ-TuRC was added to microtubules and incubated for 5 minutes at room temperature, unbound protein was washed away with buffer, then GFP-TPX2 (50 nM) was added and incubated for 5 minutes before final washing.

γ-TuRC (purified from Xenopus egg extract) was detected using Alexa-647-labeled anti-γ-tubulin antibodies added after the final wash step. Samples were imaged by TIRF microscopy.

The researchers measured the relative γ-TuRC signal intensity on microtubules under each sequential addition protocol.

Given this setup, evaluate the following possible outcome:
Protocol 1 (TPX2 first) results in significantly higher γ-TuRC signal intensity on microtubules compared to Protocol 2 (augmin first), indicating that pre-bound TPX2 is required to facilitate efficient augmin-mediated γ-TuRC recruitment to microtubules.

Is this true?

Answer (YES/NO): YES